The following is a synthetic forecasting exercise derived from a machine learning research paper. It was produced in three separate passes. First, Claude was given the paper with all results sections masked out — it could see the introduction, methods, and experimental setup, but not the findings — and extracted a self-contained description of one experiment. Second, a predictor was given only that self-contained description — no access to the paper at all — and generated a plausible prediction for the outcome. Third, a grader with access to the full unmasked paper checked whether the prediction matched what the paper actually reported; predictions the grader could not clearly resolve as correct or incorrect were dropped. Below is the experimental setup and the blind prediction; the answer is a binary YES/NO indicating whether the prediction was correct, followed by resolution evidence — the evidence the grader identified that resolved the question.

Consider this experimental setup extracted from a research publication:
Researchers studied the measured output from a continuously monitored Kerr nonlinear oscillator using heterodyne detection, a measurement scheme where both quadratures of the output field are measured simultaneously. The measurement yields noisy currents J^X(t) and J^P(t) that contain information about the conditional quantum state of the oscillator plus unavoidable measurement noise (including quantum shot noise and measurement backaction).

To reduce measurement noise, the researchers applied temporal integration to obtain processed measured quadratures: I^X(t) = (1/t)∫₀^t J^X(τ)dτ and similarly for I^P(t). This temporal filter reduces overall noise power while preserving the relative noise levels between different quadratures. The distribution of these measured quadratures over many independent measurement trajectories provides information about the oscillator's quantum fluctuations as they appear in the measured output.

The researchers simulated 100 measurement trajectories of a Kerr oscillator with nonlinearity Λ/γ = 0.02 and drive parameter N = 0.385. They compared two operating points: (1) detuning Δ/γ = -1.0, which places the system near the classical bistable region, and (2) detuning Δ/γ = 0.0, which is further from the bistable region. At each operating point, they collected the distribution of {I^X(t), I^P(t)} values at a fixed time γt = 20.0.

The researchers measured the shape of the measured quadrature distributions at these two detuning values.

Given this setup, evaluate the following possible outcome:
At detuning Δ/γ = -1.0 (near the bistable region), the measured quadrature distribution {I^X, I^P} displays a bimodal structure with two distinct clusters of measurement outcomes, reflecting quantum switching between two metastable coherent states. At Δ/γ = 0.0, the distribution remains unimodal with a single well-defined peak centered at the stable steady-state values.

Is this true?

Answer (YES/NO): NO